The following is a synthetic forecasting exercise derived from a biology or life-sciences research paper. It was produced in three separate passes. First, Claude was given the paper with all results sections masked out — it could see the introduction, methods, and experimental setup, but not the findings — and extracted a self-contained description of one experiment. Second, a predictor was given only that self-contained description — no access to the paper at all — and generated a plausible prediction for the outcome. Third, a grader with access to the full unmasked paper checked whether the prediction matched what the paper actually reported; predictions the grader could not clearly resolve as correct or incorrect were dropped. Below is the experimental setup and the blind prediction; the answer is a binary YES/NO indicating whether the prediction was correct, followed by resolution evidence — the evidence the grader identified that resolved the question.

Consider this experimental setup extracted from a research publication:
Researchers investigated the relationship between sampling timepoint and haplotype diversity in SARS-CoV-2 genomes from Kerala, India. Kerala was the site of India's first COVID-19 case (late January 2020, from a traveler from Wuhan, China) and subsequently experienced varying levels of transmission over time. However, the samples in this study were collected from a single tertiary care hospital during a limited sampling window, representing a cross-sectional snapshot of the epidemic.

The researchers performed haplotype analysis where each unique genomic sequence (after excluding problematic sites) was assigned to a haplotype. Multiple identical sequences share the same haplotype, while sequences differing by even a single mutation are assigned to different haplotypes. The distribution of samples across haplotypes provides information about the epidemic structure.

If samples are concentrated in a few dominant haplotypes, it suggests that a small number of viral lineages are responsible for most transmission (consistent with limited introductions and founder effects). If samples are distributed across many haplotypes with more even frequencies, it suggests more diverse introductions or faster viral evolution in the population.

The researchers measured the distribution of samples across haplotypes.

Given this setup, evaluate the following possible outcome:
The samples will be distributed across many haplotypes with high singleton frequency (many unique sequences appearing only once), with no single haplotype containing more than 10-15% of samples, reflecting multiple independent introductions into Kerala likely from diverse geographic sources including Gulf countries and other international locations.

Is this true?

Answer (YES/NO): NO